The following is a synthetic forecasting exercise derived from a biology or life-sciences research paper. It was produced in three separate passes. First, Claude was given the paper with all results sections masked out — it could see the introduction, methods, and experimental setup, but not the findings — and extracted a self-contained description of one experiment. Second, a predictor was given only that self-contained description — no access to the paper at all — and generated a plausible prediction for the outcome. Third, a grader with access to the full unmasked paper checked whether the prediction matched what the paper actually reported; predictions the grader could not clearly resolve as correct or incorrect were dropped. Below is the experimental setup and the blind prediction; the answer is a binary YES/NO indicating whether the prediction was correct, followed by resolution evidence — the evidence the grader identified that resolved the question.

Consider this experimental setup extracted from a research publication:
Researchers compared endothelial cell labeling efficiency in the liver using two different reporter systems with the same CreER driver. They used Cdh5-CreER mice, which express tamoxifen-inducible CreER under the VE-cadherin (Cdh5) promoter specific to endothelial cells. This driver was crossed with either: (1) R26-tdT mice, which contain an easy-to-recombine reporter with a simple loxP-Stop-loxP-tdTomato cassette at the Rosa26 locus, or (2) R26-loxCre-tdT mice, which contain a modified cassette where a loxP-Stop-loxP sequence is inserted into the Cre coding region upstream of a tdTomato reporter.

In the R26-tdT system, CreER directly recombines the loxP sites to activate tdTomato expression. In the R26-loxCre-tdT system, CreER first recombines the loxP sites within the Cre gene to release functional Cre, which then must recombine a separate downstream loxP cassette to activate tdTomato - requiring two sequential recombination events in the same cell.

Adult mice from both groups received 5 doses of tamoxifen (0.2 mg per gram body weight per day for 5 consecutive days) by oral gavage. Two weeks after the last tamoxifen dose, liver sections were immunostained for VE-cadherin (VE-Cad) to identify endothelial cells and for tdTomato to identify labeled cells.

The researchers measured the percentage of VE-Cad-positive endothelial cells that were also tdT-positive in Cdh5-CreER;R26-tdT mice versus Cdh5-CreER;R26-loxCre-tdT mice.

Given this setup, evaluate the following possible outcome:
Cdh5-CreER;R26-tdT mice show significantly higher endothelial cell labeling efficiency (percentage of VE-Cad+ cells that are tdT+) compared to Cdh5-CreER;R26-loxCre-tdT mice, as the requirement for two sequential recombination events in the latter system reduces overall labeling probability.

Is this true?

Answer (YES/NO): NO